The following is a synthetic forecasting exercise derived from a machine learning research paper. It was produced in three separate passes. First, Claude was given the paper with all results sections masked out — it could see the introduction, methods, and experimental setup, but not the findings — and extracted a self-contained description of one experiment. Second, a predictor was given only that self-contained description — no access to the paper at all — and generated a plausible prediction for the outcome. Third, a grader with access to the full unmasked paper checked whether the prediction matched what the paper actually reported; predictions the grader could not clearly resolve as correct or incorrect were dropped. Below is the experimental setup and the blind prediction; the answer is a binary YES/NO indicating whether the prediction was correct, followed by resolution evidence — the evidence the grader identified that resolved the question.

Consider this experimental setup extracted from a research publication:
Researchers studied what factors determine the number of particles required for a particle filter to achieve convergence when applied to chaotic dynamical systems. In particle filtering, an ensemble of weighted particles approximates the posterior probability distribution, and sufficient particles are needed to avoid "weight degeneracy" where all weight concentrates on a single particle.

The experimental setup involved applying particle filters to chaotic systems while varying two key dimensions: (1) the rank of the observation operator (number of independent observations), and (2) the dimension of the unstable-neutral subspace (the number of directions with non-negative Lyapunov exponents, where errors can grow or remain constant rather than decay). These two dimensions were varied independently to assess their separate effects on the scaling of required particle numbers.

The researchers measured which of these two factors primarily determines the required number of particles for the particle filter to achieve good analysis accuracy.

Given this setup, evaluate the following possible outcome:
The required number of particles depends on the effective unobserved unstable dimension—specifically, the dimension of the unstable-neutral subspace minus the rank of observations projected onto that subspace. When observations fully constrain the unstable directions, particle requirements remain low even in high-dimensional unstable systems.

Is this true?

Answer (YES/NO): NO